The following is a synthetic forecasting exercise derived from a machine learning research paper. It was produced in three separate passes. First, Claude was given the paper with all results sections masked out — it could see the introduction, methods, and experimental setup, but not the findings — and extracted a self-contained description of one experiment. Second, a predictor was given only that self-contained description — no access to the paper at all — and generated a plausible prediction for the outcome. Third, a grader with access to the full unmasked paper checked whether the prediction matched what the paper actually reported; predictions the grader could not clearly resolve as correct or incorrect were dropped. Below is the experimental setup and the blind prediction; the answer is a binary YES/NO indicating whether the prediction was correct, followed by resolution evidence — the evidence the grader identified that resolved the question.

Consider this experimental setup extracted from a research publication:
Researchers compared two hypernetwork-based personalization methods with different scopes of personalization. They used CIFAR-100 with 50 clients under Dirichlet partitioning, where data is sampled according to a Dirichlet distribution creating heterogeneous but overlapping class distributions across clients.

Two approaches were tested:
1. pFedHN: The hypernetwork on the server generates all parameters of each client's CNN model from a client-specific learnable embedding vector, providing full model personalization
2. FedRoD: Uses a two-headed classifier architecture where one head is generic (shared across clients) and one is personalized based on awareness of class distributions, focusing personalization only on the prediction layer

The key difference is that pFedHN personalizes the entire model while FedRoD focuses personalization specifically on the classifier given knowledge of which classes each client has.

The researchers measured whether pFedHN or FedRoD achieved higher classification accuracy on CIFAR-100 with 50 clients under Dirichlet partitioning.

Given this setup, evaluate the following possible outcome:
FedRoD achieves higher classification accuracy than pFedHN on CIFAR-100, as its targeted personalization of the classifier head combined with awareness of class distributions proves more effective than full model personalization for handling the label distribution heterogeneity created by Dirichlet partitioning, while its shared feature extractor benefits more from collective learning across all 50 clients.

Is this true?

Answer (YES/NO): NO